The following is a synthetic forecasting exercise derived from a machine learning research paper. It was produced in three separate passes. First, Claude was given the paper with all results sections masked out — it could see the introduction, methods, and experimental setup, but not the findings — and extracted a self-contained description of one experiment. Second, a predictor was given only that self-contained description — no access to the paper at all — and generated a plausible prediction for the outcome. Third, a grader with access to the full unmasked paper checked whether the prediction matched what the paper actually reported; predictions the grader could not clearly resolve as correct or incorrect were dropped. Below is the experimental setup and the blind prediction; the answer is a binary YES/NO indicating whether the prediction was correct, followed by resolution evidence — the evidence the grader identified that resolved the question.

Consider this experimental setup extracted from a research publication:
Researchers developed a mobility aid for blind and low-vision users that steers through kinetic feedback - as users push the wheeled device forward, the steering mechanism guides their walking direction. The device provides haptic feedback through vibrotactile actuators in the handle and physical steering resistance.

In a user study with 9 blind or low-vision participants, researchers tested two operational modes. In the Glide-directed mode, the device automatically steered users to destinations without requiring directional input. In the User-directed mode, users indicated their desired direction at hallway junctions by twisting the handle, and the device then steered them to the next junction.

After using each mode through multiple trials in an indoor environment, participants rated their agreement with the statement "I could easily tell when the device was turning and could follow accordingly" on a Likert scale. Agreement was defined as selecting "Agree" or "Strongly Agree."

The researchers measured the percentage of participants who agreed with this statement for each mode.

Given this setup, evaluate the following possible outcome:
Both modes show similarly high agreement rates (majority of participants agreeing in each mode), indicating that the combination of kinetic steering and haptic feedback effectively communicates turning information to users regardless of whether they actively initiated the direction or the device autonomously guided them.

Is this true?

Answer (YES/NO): YES